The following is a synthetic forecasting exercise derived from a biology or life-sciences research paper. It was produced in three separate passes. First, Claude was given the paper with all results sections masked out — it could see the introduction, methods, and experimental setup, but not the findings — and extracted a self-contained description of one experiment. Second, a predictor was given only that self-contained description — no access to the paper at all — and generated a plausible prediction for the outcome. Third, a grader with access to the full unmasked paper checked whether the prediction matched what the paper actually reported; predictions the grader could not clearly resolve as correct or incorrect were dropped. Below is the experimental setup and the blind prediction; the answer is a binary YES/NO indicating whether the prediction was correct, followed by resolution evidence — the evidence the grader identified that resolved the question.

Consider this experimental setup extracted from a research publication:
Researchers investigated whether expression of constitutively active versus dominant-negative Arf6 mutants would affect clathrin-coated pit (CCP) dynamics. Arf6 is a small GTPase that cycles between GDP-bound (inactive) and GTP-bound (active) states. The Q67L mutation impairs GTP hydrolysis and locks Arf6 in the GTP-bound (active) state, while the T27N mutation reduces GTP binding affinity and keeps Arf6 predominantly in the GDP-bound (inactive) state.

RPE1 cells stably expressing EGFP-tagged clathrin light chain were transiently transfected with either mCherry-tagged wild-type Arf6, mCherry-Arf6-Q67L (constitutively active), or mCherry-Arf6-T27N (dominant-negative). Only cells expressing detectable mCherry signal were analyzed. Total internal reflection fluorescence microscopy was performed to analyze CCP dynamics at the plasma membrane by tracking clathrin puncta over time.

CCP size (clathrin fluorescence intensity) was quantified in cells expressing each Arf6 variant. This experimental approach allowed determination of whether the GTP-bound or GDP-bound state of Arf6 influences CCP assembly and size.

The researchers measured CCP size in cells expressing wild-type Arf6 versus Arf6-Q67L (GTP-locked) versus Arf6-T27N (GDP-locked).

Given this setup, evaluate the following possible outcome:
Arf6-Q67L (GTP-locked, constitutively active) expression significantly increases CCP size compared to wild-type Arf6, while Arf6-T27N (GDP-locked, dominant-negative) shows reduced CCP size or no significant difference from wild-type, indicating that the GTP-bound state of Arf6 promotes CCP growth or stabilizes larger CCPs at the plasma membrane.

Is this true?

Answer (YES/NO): NO